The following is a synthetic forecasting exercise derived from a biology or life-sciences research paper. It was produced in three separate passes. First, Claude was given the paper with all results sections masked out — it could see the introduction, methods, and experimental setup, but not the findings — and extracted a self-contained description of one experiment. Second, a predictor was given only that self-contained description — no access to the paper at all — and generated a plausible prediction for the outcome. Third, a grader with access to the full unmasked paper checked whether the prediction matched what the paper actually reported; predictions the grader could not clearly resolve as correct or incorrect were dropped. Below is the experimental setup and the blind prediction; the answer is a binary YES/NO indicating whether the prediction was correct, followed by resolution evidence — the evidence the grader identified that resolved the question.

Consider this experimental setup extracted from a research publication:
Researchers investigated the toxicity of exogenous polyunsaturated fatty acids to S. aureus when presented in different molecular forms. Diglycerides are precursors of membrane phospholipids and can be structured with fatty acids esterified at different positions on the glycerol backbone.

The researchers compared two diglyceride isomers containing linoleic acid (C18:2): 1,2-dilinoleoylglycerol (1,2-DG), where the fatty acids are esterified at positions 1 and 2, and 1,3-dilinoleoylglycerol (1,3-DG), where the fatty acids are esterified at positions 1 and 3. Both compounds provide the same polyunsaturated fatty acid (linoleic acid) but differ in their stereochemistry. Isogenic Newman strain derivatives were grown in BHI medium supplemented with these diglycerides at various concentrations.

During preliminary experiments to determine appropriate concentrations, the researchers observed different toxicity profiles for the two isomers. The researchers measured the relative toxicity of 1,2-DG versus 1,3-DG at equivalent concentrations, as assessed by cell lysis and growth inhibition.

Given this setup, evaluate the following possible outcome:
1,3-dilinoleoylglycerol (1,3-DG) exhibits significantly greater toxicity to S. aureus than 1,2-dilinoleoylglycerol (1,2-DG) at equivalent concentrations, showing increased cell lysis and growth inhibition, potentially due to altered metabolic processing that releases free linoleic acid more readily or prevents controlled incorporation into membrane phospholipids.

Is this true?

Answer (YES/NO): YES